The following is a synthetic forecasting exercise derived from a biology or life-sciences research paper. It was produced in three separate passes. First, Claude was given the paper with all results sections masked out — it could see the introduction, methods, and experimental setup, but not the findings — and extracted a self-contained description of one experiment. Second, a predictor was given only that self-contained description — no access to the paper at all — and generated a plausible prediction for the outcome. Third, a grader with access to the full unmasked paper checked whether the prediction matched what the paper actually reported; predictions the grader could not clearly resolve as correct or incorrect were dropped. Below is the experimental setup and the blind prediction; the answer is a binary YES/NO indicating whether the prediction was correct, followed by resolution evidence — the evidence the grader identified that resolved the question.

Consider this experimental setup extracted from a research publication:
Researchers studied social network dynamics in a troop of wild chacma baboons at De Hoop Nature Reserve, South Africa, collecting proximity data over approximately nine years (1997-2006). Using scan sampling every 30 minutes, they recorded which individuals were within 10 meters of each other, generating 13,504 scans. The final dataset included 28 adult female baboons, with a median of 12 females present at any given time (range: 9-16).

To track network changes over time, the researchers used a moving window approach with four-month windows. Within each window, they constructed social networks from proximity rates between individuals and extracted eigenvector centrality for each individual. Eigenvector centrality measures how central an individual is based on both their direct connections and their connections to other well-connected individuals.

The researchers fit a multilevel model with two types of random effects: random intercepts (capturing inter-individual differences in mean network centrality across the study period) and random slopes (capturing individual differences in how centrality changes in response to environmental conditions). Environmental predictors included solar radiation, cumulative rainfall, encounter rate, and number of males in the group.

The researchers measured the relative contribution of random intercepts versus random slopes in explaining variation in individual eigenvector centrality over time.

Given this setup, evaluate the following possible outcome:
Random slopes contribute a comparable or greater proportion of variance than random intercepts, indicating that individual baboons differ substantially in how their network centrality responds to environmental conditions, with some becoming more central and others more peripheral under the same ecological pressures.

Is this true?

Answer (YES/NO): NO